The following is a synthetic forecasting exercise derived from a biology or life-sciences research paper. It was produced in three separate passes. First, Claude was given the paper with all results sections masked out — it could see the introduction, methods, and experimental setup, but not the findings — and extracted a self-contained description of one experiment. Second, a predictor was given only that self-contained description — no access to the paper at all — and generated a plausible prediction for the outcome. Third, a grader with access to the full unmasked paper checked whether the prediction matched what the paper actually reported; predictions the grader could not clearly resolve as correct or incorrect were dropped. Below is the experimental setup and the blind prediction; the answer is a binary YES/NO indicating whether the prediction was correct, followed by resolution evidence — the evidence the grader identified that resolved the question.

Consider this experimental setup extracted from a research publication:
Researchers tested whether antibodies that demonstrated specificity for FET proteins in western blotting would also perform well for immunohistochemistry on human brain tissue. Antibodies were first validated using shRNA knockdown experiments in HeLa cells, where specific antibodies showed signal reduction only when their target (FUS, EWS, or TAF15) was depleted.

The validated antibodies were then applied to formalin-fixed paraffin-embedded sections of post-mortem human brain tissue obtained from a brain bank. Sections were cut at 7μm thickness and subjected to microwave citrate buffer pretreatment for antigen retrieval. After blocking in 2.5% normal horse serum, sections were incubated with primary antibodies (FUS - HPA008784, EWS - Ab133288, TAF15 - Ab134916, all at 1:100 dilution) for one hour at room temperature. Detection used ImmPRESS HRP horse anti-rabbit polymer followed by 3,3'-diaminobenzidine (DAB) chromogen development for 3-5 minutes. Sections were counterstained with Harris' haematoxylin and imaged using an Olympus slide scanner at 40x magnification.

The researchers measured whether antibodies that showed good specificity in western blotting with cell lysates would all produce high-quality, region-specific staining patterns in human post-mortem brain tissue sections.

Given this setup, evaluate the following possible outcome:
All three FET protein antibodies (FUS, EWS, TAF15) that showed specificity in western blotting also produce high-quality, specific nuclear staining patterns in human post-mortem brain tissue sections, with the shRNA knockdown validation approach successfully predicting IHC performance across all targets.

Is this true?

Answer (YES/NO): NO